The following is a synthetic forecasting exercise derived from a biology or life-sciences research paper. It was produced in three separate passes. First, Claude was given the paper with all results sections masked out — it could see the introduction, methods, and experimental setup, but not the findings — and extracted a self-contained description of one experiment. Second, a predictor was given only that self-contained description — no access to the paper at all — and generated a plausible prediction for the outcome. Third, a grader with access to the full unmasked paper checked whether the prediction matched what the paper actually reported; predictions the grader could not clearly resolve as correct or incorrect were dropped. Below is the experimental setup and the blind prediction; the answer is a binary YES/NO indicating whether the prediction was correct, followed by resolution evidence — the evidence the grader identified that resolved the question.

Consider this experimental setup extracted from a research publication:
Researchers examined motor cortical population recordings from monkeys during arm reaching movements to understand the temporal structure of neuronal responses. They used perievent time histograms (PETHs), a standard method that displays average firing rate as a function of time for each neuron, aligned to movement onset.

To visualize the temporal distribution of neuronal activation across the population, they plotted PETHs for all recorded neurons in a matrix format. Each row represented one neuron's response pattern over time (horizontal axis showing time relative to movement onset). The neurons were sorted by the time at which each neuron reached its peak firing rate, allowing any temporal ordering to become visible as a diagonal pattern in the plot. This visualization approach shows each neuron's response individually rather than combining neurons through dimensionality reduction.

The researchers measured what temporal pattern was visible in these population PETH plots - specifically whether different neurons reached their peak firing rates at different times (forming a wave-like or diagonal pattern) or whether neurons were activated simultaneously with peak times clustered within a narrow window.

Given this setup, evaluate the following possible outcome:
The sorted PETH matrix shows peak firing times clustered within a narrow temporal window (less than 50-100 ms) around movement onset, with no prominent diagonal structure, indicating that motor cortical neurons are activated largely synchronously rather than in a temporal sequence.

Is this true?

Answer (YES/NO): NO